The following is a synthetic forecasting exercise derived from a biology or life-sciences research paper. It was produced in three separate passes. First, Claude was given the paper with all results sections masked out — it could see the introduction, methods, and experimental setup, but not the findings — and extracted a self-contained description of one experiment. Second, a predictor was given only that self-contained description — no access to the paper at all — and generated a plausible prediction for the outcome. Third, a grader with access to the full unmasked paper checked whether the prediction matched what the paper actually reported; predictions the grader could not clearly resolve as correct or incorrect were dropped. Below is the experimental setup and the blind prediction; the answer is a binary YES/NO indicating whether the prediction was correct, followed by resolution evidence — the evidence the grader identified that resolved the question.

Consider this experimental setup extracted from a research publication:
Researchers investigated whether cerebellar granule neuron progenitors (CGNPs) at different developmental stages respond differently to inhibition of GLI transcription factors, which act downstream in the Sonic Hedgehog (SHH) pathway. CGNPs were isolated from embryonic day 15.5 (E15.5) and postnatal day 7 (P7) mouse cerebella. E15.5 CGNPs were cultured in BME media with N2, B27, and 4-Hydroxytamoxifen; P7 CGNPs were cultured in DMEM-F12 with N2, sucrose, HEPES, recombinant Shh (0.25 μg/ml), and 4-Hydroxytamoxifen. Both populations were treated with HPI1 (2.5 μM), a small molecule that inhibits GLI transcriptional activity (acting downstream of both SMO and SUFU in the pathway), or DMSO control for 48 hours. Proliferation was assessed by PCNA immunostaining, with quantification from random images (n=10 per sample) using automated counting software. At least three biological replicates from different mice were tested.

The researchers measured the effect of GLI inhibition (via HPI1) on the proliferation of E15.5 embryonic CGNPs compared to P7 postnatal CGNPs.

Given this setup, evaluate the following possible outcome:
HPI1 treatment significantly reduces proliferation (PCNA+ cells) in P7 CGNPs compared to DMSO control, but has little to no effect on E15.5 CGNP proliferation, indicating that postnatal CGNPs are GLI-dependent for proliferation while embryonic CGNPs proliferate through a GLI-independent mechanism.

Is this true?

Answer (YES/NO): NO